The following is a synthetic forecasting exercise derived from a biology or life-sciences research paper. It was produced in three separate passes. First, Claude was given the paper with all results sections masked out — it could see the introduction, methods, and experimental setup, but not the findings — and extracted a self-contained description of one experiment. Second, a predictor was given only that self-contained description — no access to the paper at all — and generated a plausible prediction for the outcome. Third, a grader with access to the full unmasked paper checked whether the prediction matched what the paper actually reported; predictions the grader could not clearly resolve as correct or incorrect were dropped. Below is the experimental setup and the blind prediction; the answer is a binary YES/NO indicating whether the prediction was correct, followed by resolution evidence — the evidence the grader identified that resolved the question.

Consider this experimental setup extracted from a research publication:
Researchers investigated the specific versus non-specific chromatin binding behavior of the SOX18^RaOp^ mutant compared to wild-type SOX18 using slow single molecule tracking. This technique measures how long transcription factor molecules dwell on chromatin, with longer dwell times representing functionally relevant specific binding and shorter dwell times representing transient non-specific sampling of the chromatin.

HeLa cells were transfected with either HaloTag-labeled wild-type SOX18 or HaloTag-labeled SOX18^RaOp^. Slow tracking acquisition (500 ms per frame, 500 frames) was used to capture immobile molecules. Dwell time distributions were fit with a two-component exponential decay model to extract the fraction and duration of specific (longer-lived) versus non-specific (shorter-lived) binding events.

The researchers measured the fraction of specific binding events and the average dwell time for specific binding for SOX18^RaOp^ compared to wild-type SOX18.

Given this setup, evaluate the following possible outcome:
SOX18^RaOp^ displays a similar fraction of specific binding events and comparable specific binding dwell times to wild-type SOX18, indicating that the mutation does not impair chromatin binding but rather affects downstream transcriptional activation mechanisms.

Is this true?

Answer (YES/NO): NO